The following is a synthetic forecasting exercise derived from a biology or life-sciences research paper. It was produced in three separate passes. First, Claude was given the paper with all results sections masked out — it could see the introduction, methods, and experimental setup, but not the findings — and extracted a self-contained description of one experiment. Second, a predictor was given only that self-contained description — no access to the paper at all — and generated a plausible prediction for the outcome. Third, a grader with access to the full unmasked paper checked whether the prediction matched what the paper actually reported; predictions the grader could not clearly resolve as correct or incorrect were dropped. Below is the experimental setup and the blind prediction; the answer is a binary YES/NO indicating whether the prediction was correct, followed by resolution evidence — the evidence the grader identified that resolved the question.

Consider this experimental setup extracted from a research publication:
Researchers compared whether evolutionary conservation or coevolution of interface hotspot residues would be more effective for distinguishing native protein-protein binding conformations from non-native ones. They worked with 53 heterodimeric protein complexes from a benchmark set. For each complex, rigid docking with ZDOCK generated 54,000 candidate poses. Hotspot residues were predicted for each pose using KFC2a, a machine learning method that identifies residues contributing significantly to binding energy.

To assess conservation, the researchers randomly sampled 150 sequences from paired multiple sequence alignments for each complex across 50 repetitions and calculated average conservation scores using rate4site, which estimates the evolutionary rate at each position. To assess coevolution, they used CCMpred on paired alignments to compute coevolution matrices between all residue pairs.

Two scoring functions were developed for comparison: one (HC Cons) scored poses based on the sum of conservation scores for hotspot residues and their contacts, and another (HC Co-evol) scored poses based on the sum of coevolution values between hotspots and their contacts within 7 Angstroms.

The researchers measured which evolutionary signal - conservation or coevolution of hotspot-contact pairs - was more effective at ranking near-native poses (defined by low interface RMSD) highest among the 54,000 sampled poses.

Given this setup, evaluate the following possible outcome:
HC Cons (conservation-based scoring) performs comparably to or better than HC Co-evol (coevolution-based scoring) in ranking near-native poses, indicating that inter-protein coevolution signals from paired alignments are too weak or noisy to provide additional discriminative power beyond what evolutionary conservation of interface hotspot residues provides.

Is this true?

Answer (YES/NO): NO